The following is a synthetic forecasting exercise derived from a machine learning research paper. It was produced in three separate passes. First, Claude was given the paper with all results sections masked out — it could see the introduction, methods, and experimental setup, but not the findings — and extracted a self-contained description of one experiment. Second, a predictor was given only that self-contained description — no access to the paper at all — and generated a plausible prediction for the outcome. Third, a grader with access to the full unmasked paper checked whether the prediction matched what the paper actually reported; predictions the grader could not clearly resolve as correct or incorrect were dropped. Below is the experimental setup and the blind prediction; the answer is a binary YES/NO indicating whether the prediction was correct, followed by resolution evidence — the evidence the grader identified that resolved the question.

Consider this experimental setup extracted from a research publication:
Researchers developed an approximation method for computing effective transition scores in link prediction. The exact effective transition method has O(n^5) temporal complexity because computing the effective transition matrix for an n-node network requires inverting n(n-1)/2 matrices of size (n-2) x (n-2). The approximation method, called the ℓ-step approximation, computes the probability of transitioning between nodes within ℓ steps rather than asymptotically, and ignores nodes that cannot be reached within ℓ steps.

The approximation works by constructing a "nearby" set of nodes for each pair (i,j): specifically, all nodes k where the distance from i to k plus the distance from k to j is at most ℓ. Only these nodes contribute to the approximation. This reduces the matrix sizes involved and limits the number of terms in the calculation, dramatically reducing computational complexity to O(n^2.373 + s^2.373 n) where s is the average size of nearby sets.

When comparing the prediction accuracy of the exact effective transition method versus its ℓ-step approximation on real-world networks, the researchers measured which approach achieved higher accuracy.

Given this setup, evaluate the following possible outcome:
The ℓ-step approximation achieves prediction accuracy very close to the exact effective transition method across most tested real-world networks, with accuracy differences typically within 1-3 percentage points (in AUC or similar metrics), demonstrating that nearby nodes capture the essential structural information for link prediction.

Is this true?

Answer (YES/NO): NO